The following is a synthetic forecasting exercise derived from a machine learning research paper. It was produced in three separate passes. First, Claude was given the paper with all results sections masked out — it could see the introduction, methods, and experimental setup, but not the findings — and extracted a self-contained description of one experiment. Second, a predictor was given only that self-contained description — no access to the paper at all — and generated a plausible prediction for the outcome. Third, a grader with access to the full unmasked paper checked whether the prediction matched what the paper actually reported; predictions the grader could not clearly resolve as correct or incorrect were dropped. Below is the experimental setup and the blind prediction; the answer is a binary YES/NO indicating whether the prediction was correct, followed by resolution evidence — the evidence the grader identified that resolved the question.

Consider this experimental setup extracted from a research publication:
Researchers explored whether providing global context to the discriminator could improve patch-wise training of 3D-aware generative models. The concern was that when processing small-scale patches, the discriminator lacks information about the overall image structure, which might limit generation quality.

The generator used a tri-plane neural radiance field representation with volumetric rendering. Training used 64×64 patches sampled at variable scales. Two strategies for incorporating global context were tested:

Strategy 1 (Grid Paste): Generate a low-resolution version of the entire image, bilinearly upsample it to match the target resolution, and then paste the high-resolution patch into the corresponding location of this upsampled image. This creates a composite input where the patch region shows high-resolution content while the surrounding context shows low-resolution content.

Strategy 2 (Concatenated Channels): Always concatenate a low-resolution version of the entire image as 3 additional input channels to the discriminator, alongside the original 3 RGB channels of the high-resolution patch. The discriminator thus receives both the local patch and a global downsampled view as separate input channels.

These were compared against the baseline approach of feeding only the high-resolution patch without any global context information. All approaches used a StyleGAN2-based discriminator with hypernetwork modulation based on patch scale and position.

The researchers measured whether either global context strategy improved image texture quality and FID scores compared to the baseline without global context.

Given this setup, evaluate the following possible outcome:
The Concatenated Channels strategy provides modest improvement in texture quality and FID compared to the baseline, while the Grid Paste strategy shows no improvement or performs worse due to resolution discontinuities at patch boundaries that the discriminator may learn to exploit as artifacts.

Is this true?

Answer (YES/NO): NO